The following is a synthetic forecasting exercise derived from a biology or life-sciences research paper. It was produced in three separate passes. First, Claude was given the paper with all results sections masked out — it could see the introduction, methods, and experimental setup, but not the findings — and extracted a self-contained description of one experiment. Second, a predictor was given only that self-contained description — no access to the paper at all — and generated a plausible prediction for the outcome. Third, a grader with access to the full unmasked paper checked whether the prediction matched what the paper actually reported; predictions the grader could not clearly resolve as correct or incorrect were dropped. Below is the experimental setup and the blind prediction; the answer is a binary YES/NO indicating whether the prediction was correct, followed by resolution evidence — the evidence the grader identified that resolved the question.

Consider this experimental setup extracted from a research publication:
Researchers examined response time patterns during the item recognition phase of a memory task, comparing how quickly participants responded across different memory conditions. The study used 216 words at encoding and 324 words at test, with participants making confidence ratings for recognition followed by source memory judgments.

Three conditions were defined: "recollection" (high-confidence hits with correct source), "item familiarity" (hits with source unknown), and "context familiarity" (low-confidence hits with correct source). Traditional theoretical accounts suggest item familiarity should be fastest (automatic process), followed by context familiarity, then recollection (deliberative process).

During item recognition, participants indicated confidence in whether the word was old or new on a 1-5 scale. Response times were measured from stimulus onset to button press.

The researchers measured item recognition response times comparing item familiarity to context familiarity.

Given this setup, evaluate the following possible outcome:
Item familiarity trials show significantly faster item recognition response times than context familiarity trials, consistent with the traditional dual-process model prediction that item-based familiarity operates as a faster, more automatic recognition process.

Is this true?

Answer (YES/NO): YES